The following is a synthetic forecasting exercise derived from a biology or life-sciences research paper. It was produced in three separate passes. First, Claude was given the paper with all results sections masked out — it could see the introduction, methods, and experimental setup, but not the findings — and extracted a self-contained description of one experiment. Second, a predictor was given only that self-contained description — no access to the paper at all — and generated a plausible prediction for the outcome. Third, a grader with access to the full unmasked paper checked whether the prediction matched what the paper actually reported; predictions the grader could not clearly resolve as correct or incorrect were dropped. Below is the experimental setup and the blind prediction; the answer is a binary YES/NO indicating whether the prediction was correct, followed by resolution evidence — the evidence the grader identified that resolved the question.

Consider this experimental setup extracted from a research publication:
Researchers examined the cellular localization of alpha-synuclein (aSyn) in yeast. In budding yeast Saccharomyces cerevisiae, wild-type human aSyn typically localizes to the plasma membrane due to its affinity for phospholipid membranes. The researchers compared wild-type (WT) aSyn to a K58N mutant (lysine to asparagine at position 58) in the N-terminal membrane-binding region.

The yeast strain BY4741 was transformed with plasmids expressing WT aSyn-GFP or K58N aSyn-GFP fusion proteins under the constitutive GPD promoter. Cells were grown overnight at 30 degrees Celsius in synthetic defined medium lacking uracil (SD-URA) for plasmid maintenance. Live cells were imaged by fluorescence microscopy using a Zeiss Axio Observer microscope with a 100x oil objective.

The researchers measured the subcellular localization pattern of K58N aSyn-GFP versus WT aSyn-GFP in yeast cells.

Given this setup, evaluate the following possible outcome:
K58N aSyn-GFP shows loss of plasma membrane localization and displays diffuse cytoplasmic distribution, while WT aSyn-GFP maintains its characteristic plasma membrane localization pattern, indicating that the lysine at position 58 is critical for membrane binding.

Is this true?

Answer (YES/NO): NO